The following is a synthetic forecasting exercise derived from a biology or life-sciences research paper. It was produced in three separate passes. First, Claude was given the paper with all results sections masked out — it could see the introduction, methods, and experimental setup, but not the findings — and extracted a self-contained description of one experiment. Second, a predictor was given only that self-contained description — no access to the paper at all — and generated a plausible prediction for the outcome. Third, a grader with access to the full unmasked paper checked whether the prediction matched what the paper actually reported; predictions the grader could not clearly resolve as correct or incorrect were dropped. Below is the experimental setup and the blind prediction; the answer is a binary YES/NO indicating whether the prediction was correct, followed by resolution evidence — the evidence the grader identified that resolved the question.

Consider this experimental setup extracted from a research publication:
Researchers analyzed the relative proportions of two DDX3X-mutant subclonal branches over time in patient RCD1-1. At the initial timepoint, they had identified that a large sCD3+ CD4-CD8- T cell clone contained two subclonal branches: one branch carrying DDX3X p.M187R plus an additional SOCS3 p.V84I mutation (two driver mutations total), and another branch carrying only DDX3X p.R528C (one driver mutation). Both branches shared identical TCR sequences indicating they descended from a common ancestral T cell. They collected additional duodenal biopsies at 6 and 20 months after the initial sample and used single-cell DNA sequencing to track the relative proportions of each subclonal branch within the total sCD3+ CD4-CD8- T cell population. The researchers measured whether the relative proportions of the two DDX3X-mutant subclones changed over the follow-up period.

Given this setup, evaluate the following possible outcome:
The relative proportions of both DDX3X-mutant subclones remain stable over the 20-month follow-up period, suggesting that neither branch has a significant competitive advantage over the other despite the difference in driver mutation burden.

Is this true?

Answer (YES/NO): NO